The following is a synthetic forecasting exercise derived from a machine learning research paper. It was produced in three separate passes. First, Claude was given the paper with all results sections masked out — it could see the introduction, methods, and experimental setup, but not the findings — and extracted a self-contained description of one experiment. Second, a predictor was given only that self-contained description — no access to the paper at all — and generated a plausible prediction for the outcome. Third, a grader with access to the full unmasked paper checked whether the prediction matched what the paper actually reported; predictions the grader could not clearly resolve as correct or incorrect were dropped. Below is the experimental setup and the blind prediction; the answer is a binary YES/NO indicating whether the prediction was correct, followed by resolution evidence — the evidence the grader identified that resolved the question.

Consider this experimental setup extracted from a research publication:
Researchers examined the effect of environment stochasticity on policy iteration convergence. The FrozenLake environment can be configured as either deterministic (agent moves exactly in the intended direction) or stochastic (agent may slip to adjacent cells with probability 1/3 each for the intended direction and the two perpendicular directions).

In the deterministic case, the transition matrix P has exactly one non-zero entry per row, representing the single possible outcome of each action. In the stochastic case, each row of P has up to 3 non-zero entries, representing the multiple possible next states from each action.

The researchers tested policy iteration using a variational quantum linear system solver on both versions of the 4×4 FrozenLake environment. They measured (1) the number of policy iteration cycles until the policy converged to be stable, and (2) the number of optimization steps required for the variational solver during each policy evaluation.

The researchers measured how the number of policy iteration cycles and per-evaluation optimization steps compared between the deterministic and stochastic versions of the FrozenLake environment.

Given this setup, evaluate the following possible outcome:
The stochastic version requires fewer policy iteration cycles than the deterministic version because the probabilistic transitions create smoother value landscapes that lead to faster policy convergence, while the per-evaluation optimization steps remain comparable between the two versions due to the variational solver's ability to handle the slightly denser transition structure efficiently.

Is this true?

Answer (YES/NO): NO